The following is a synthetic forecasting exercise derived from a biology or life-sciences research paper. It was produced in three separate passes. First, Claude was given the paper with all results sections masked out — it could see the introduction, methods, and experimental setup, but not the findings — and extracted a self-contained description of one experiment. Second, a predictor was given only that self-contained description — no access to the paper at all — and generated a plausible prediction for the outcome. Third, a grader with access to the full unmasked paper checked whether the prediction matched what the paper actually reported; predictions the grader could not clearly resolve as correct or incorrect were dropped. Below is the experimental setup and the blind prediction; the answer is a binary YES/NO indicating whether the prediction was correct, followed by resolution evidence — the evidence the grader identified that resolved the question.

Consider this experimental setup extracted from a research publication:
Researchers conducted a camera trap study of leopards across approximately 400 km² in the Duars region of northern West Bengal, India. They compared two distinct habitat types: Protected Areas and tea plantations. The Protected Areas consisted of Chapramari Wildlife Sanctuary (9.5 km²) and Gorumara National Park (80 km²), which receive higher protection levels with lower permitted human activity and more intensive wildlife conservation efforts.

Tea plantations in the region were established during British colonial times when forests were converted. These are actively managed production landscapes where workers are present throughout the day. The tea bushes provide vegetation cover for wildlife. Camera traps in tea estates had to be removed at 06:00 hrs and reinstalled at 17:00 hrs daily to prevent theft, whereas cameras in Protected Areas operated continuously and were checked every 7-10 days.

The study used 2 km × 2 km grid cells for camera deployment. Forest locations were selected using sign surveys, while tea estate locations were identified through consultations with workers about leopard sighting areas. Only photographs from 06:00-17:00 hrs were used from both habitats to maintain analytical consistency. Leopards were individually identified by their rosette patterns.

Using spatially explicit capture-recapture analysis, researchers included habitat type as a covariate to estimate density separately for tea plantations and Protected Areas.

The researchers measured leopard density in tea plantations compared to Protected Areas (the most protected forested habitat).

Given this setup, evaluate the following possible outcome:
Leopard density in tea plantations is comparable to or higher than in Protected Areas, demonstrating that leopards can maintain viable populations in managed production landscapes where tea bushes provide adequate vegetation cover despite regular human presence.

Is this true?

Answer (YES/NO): YES